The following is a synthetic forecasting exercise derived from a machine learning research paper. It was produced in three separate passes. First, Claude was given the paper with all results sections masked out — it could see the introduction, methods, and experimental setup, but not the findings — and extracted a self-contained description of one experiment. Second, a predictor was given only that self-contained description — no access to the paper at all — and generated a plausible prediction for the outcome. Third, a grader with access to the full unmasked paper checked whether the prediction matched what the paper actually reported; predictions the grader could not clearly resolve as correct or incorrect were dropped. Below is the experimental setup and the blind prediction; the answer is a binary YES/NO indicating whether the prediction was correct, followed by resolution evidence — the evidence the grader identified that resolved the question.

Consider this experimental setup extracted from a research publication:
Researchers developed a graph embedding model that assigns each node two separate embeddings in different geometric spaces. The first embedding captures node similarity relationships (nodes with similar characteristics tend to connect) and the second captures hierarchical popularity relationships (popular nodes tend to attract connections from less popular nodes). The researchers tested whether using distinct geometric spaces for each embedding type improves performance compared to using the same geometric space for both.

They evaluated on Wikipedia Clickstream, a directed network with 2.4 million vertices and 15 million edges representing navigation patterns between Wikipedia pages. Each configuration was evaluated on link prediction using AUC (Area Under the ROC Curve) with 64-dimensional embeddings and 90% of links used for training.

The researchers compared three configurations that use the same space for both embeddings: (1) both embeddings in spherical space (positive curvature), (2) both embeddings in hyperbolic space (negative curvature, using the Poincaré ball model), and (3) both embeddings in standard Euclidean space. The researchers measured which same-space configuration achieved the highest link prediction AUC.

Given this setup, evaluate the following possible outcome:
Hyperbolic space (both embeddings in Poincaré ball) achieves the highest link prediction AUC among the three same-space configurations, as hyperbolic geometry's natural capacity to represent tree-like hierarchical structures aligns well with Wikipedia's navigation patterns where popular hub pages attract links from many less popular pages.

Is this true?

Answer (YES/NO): YES